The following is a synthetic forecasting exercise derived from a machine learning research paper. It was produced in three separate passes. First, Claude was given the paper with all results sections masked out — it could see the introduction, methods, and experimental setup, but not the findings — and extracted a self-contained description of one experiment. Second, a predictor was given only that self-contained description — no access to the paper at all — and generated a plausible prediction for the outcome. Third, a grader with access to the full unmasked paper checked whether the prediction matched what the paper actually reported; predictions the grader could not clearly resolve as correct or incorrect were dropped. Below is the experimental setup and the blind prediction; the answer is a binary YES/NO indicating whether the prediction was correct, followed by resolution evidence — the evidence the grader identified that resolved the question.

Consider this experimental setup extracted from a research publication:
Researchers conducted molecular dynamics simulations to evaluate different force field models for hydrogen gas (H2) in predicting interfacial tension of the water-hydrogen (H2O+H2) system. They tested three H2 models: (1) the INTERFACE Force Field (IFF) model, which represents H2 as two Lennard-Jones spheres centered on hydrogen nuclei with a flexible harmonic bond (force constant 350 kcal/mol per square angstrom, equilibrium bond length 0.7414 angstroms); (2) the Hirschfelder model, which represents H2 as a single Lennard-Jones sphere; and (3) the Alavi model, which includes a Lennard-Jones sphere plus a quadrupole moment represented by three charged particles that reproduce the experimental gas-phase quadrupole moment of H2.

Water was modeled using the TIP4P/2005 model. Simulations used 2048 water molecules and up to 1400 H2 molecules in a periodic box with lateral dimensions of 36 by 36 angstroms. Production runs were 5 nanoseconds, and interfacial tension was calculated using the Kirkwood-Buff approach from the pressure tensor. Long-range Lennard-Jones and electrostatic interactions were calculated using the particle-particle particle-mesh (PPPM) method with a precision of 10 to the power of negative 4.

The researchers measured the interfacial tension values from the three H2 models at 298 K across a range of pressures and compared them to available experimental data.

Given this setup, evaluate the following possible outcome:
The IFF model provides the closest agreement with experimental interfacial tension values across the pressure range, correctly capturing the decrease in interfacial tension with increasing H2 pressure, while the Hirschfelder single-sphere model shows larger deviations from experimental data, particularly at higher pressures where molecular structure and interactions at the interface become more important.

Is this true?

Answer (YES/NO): NO